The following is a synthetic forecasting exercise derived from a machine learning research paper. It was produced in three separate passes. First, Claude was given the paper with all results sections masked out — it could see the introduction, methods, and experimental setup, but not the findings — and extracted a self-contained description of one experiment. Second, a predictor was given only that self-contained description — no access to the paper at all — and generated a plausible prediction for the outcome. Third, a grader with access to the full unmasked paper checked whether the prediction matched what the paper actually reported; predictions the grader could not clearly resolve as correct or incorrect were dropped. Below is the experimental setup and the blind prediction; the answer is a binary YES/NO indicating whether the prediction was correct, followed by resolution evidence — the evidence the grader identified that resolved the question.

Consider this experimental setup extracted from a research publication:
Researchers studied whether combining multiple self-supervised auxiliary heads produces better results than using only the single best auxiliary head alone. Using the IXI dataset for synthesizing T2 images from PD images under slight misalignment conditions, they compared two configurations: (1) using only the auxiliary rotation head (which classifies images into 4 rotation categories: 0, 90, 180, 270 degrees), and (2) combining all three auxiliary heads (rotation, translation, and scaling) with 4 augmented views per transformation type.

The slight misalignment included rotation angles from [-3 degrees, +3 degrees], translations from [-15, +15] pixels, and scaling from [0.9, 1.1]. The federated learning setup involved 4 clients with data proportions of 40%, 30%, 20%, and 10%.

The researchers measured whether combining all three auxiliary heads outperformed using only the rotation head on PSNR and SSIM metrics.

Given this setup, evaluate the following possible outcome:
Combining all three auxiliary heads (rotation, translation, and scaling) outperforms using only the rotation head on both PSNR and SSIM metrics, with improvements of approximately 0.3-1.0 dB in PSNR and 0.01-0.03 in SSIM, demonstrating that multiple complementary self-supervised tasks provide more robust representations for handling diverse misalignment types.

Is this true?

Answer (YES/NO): NO